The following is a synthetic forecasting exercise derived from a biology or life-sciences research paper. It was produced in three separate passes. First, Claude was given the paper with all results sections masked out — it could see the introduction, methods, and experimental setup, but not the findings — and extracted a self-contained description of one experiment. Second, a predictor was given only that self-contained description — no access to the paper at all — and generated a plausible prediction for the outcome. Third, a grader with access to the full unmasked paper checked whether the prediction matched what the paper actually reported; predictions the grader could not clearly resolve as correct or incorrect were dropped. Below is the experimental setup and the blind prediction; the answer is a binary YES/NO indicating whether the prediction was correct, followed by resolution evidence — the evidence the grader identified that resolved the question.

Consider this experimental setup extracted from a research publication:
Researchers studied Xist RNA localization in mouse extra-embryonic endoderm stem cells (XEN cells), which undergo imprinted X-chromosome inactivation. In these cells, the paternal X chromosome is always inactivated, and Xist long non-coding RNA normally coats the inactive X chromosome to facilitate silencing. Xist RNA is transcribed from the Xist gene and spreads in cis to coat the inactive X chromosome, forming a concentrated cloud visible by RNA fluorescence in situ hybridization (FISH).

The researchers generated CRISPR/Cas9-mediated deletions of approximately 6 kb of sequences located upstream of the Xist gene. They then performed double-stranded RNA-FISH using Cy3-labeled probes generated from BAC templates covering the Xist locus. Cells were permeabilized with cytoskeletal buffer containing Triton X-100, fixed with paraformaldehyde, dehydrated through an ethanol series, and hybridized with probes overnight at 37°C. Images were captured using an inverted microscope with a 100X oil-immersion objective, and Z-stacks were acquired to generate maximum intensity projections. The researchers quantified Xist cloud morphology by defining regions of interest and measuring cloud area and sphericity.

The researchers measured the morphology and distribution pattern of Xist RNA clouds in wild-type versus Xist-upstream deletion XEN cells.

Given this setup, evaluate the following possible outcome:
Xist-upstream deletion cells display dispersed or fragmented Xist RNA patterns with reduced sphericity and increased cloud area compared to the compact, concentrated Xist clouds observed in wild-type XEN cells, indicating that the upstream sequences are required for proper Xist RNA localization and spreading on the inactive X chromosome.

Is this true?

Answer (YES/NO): YES